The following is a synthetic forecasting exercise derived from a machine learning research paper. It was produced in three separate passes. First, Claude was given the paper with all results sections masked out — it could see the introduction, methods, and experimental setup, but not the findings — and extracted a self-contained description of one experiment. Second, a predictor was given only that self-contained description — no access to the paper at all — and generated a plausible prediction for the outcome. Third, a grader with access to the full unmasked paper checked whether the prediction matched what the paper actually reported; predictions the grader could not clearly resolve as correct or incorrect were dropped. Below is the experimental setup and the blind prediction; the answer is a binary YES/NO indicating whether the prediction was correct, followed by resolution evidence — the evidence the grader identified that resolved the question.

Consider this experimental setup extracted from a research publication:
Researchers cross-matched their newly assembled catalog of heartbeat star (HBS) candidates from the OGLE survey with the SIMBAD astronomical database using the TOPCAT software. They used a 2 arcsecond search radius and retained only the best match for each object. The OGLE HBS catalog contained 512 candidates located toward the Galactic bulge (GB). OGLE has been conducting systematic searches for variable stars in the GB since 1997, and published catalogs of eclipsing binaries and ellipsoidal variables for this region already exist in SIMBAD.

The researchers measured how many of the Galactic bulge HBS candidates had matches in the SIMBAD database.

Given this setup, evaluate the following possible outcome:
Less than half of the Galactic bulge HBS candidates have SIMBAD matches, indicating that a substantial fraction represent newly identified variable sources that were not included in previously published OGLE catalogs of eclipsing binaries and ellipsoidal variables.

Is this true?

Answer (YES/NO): NO